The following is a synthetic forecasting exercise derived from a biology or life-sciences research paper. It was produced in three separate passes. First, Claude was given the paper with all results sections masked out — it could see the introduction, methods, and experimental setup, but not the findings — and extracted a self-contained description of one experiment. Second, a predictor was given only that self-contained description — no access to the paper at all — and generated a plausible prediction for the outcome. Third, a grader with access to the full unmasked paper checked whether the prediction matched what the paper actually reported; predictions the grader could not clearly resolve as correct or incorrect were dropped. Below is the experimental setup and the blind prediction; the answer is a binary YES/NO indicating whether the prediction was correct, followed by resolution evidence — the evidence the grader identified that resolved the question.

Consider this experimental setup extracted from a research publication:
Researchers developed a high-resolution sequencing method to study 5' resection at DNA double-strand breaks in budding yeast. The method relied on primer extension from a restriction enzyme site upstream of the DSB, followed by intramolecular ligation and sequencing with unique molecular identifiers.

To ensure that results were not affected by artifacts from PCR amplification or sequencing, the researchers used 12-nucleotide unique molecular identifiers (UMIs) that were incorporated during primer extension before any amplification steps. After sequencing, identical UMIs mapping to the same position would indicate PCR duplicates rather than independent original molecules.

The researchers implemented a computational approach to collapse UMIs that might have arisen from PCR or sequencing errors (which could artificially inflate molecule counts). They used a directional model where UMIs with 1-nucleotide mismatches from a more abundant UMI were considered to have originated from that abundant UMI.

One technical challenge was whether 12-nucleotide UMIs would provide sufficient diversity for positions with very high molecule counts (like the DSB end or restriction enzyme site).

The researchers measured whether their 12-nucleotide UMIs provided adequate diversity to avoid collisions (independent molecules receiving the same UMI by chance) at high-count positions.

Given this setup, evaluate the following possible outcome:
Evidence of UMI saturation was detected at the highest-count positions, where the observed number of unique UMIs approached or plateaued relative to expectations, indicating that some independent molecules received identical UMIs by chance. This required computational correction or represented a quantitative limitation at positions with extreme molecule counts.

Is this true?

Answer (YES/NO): YES